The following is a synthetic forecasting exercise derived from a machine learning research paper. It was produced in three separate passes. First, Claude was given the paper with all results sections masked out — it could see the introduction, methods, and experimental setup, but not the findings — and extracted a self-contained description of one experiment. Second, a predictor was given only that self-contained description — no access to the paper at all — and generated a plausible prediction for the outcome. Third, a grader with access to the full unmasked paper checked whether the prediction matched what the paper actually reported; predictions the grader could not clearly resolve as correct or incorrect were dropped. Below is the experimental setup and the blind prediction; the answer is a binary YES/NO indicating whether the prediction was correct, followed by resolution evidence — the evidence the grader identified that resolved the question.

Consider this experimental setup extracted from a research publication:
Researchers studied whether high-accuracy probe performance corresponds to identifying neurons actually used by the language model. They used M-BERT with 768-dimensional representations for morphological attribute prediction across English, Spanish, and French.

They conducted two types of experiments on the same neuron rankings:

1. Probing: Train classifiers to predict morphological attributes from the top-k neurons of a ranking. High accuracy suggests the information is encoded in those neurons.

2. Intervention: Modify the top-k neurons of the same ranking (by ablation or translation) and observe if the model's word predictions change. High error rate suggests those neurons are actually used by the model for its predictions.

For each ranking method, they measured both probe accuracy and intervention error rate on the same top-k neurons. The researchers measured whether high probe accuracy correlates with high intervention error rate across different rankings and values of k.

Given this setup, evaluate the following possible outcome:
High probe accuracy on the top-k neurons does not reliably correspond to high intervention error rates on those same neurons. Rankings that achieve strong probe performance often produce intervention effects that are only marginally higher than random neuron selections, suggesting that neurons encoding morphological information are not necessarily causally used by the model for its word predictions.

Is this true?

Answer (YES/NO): NO